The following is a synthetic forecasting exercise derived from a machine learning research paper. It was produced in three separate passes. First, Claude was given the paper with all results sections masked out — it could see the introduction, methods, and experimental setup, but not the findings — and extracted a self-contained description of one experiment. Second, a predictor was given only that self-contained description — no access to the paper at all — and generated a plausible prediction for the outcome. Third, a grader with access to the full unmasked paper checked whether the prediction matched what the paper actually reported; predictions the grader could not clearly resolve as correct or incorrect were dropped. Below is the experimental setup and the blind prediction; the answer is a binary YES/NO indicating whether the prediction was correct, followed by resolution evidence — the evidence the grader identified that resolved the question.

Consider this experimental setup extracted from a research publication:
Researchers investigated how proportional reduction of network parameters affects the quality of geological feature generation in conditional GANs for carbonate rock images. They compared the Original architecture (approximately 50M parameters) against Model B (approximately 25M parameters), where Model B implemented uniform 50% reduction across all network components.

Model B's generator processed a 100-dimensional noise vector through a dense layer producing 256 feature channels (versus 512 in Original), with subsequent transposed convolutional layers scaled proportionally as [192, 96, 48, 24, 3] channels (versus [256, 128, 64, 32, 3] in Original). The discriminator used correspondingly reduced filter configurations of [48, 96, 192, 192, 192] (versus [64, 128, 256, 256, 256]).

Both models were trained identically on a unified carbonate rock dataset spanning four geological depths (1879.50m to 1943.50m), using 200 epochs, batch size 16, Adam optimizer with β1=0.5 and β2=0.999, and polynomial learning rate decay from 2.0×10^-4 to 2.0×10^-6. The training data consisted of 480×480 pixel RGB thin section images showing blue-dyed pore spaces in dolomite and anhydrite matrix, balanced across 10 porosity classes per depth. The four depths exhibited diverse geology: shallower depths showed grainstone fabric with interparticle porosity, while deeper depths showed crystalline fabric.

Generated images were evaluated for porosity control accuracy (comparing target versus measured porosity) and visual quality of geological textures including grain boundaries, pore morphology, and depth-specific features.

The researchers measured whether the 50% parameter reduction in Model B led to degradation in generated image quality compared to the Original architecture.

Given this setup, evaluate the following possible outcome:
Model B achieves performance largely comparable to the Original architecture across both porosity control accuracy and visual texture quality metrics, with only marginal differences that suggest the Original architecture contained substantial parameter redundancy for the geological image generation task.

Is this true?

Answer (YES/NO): NO